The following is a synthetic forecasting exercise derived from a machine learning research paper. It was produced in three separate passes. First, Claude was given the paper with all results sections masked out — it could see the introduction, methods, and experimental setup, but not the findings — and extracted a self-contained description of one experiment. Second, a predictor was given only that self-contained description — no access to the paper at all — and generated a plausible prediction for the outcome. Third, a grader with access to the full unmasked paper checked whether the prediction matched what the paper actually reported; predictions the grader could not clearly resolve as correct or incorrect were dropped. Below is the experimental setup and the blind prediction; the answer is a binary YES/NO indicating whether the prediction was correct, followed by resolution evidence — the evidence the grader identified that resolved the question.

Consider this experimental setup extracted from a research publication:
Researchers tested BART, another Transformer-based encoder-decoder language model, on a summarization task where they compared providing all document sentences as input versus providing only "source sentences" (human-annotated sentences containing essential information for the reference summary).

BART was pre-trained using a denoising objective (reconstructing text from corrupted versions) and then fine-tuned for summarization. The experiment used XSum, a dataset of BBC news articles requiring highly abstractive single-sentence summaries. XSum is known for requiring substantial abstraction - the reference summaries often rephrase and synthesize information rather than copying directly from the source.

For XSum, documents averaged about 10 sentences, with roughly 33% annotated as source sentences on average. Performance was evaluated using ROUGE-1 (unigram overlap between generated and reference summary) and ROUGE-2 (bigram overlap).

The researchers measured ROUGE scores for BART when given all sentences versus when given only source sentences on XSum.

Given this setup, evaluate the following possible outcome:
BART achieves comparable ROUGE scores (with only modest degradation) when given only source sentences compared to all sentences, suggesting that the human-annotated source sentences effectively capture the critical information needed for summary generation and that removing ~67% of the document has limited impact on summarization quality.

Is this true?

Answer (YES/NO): NO